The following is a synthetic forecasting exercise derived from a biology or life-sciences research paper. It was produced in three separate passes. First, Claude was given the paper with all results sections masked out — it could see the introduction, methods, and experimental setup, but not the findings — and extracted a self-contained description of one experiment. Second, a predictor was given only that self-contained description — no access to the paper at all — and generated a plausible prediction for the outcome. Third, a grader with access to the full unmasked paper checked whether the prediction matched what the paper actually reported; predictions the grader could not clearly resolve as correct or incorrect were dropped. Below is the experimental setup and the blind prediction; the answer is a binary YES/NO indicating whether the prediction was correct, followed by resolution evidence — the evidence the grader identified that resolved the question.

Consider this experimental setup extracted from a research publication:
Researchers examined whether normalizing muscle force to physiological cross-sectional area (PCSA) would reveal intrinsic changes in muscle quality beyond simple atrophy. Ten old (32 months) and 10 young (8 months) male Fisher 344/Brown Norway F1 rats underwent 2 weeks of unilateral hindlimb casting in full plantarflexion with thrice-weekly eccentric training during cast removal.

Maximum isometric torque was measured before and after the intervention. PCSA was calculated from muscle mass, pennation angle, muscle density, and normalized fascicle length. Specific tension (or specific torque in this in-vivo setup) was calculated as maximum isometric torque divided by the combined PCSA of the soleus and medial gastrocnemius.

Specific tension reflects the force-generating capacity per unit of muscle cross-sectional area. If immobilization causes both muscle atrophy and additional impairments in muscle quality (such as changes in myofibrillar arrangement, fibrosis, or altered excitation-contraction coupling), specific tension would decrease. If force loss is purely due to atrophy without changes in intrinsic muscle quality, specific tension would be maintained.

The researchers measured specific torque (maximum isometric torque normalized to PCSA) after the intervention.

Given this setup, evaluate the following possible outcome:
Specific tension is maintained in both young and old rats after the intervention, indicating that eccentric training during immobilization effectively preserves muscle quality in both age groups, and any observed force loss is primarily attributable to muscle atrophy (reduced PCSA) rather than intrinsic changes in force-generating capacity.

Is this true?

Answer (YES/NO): NO